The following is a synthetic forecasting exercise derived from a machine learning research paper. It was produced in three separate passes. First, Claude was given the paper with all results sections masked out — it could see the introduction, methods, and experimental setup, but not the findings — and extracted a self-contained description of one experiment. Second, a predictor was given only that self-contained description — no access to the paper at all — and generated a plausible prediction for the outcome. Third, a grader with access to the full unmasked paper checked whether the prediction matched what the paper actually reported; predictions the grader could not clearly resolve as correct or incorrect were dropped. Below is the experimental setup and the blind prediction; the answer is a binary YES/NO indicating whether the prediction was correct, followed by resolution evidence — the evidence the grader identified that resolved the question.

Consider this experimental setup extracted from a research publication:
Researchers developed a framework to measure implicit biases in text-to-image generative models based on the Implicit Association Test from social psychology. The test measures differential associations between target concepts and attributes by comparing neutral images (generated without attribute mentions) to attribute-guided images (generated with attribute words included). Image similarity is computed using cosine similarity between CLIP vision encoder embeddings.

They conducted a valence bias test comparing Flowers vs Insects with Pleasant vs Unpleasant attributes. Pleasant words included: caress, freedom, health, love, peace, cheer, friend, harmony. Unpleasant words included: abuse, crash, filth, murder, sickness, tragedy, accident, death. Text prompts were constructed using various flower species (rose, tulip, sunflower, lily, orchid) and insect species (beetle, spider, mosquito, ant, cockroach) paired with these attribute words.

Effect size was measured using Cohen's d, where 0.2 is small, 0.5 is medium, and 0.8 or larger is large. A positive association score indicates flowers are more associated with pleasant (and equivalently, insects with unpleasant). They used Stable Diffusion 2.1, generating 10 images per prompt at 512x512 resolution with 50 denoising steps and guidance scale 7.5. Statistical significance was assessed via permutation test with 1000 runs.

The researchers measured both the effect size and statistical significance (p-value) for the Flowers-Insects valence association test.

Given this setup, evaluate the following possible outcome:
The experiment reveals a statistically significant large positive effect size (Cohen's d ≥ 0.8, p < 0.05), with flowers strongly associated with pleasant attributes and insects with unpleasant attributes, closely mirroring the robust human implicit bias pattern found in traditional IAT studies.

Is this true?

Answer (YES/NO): YES